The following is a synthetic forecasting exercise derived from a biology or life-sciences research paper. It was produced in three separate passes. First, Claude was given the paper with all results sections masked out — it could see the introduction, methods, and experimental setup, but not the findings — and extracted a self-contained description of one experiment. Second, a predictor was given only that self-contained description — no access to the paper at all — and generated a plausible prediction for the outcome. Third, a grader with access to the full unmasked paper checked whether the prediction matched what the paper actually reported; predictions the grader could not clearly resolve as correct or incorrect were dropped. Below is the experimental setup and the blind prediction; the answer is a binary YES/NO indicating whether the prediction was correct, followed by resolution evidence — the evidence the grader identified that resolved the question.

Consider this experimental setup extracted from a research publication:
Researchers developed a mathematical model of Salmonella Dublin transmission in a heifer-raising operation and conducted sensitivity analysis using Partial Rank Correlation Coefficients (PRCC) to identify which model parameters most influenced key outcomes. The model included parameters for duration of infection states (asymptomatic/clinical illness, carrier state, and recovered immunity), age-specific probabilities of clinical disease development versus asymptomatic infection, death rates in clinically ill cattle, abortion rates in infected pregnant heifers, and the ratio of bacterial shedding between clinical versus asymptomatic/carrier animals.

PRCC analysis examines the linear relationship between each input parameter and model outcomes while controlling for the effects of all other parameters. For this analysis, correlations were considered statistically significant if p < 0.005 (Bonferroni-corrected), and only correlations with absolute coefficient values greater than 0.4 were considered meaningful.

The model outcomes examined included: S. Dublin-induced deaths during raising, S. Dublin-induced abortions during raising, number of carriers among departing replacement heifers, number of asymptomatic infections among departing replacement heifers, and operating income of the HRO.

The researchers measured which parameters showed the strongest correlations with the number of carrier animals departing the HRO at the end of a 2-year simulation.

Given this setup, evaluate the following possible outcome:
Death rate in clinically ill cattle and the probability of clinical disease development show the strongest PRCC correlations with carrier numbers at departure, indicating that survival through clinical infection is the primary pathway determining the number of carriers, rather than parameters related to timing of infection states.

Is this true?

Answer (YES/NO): NO